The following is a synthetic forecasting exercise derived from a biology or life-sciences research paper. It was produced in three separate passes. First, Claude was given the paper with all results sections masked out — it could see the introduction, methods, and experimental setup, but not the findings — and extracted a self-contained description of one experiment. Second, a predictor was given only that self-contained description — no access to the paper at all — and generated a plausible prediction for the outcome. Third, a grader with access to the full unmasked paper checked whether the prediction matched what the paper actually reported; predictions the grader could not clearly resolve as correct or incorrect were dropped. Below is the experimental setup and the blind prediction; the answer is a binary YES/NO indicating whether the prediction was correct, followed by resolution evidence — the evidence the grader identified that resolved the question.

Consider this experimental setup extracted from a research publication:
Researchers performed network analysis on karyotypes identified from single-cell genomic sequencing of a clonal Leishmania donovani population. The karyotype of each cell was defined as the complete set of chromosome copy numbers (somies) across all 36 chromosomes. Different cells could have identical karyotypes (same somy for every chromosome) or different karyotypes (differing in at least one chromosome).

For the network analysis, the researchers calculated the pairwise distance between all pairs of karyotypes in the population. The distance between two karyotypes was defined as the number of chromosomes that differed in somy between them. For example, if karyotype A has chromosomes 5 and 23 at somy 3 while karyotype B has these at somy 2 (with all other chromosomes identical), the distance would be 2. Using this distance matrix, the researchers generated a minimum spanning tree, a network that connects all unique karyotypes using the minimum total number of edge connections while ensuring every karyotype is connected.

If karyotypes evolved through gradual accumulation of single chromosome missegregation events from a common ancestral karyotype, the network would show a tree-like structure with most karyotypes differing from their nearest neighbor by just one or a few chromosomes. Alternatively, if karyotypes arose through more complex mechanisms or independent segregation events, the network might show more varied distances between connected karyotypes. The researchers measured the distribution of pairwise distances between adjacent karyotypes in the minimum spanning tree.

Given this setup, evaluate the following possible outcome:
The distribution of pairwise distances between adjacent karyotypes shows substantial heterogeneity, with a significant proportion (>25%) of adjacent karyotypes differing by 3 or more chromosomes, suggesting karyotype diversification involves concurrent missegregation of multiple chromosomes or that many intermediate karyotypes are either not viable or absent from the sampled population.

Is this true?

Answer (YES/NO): NO